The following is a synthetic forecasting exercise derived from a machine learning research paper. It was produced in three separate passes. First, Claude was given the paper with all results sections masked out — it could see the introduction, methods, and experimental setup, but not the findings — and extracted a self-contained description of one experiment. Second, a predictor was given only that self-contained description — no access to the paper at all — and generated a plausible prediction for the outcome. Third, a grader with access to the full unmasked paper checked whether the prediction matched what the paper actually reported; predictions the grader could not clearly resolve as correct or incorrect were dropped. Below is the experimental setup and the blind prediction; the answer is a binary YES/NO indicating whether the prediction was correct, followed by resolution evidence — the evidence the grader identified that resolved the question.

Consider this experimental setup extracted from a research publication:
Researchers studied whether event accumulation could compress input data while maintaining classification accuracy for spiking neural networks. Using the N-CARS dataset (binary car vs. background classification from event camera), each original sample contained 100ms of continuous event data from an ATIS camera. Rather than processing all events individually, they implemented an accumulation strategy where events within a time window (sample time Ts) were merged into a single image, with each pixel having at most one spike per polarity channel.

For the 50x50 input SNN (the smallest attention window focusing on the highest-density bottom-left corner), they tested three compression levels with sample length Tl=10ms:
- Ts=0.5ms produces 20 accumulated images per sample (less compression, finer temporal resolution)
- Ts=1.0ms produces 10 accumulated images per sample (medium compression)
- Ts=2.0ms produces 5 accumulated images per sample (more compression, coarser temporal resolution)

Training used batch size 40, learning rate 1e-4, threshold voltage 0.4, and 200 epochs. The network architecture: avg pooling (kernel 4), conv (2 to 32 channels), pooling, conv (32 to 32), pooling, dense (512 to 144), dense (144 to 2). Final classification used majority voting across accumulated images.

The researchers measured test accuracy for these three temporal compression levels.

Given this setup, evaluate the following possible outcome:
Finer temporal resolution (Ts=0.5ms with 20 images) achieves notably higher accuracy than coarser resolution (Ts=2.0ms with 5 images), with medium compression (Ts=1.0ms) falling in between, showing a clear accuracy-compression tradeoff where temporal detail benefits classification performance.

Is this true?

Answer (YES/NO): NO